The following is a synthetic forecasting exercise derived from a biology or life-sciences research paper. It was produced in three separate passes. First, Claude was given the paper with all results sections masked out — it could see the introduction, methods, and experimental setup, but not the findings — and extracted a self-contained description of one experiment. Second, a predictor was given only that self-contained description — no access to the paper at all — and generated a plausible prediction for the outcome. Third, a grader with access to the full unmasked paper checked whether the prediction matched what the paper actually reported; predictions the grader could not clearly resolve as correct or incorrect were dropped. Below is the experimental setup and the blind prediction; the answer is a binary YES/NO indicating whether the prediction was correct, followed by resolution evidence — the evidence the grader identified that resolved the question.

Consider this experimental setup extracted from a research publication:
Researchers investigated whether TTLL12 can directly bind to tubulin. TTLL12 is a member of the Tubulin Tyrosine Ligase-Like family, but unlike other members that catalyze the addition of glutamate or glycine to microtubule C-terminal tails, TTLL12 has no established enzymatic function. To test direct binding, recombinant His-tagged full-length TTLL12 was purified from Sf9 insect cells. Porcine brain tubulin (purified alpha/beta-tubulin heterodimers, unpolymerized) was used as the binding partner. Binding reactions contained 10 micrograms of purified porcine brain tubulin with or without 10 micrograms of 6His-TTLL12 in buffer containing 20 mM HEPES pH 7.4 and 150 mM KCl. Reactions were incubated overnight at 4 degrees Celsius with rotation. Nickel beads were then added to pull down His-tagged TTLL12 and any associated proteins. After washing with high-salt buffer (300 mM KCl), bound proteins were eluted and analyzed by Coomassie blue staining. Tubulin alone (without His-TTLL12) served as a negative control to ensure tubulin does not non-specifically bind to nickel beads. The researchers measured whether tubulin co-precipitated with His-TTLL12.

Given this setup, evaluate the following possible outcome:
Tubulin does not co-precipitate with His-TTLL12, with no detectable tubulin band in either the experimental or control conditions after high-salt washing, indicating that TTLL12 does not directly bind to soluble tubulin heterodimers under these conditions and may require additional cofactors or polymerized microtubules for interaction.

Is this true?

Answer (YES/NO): NO